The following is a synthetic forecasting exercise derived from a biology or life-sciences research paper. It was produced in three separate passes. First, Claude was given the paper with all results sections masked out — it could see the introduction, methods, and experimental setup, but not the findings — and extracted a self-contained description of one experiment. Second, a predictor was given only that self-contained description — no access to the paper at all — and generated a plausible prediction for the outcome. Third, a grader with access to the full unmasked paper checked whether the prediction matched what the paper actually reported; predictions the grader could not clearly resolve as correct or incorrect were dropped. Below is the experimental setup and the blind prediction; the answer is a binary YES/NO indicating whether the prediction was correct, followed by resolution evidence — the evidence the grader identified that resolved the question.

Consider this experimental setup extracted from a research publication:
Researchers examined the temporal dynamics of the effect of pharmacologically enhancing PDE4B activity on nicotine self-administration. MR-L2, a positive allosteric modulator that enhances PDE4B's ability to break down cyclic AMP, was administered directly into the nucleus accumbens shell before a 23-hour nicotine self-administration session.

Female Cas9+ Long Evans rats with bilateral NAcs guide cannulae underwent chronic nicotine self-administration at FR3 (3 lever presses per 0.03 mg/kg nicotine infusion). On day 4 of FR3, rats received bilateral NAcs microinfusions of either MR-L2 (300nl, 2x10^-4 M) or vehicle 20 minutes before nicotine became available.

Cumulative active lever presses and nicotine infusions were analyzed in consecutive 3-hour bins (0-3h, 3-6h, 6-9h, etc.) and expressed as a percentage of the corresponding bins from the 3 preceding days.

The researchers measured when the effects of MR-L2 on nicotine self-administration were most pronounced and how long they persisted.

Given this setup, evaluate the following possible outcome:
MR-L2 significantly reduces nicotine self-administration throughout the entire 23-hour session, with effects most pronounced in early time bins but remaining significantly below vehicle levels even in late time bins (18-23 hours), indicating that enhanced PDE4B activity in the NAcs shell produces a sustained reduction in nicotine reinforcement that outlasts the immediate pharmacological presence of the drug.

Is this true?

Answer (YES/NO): NO